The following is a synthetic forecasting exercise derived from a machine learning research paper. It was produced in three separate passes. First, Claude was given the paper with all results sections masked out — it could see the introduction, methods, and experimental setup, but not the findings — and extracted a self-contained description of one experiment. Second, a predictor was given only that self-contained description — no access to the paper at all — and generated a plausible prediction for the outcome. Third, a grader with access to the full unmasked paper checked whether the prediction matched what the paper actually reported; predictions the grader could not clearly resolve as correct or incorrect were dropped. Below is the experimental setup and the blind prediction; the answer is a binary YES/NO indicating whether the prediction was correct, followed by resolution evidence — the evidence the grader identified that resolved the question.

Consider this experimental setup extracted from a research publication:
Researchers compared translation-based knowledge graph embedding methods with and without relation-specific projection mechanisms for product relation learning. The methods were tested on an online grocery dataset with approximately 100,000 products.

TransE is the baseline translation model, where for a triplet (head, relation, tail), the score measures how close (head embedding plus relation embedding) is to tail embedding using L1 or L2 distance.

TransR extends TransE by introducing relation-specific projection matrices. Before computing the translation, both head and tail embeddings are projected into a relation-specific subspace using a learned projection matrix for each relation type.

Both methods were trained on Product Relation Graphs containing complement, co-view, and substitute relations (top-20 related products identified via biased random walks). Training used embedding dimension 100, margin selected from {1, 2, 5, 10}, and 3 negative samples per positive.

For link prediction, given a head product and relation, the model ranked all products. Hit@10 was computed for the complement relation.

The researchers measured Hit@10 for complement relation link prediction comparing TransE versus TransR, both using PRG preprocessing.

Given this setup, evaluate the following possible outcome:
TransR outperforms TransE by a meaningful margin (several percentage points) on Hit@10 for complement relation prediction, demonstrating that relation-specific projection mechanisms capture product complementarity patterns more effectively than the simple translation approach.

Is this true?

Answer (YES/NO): NO